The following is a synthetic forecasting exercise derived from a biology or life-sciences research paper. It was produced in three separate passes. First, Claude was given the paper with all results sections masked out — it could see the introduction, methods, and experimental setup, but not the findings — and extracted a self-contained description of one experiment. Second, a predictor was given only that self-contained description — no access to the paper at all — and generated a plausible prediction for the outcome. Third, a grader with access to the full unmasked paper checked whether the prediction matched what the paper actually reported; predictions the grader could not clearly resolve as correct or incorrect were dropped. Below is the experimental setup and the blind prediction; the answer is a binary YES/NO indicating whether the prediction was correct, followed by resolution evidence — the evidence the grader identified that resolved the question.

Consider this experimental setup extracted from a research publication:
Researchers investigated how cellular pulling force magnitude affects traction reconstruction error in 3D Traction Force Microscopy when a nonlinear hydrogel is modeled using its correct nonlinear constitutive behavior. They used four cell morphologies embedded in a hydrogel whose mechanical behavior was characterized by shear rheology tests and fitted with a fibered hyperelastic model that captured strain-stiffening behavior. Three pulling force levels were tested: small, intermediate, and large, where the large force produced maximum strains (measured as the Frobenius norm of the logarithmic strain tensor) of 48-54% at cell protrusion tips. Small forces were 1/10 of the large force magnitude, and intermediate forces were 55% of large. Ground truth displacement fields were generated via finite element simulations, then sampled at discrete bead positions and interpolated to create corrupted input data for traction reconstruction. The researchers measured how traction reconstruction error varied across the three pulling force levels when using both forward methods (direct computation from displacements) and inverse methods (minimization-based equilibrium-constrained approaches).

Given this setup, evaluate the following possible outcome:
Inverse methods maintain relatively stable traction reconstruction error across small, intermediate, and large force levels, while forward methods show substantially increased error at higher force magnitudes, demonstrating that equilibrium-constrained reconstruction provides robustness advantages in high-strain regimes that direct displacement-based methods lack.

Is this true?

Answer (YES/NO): NO